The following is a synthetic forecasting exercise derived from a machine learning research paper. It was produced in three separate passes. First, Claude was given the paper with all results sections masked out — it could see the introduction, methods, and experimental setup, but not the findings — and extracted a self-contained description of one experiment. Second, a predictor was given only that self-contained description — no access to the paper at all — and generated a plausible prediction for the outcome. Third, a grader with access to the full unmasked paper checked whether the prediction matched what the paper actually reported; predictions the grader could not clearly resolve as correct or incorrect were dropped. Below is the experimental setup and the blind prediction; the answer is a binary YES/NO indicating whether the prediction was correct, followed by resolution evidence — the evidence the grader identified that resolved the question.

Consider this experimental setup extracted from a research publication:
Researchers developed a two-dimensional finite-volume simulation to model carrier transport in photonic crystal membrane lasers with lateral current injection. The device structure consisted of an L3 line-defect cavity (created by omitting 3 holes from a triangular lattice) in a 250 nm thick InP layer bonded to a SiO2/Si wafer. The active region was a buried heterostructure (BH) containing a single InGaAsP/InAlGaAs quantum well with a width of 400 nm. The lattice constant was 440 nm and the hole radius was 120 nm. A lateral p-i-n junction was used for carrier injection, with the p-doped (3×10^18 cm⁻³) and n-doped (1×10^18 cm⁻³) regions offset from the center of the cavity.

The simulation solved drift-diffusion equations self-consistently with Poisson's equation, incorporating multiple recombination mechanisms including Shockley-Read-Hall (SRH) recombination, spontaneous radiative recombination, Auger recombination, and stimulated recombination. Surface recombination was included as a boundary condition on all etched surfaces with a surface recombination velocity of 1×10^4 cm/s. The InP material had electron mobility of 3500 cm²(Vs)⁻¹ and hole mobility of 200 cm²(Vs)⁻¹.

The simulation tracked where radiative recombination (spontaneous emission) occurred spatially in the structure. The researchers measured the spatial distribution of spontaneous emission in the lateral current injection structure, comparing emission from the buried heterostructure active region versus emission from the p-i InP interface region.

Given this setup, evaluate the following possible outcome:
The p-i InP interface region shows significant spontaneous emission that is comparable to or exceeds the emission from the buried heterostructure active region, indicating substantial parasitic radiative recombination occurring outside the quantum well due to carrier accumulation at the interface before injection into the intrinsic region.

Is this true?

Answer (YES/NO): NO